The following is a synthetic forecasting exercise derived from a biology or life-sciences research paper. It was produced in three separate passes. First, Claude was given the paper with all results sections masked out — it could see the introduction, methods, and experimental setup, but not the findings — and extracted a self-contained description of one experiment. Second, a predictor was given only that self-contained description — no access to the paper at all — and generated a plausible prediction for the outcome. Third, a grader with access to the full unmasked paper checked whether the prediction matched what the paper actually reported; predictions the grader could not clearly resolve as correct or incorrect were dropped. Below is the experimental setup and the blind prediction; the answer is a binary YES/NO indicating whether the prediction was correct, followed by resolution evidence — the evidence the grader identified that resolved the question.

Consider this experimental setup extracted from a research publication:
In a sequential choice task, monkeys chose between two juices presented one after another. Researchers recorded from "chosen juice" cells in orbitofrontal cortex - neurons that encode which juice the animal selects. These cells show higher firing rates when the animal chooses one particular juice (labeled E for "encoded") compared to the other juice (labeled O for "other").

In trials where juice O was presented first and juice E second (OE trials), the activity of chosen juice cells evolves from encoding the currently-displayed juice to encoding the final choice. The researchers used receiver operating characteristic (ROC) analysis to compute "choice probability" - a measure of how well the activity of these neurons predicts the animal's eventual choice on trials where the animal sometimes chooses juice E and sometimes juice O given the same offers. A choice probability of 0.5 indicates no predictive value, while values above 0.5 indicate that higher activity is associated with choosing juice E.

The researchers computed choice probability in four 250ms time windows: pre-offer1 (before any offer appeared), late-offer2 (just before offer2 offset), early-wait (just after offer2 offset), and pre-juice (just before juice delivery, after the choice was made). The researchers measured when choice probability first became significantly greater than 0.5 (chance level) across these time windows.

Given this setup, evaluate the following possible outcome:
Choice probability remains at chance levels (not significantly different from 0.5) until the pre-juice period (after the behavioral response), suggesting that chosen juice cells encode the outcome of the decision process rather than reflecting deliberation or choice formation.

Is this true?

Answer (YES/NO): NO